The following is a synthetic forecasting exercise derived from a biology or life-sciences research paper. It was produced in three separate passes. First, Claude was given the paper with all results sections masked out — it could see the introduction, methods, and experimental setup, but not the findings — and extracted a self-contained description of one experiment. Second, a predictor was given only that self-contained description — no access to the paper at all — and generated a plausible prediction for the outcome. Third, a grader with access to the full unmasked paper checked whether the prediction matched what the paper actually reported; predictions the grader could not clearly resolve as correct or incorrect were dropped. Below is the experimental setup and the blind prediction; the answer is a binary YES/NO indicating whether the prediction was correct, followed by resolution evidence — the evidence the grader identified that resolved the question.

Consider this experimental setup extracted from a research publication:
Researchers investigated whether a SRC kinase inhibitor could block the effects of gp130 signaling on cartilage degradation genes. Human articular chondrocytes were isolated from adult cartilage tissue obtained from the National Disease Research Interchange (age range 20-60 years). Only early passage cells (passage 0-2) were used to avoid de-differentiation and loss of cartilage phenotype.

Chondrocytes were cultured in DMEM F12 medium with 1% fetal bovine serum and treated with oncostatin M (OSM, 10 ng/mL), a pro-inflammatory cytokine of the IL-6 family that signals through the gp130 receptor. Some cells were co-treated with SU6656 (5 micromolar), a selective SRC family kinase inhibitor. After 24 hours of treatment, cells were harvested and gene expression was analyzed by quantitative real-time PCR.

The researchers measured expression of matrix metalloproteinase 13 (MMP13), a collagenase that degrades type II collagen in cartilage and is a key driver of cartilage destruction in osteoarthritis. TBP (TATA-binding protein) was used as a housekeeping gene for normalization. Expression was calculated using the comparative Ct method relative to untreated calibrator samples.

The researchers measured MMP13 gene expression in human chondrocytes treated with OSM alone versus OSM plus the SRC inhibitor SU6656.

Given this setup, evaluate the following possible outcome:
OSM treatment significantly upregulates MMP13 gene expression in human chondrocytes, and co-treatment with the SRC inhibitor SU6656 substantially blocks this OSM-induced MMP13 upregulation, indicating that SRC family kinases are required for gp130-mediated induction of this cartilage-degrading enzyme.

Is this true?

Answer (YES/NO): YES